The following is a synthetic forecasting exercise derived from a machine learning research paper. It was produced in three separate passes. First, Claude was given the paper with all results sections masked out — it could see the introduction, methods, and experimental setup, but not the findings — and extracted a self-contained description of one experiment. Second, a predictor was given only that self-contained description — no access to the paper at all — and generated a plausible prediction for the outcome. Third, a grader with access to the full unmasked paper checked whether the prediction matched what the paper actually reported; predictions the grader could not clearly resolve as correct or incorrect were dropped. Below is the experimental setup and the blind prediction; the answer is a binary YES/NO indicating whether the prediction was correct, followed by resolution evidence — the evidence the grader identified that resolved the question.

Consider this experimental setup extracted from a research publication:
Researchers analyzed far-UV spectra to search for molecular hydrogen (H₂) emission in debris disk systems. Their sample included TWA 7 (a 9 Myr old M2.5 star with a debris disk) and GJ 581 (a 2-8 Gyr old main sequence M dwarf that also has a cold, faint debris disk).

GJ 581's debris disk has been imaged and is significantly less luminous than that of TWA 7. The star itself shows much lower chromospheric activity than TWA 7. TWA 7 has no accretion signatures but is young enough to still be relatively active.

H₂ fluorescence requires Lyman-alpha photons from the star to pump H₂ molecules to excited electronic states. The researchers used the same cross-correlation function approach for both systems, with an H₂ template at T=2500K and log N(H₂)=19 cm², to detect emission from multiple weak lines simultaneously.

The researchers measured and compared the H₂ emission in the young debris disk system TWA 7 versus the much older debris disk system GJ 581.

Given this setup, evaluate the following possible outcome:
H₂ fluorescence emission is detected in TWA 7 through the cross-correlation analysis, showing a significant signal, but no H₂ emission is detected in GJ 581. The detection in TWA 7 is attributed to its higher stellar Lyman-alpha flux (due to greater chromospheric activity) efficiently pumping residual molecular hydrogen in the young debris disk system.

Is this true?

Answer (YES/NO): NO